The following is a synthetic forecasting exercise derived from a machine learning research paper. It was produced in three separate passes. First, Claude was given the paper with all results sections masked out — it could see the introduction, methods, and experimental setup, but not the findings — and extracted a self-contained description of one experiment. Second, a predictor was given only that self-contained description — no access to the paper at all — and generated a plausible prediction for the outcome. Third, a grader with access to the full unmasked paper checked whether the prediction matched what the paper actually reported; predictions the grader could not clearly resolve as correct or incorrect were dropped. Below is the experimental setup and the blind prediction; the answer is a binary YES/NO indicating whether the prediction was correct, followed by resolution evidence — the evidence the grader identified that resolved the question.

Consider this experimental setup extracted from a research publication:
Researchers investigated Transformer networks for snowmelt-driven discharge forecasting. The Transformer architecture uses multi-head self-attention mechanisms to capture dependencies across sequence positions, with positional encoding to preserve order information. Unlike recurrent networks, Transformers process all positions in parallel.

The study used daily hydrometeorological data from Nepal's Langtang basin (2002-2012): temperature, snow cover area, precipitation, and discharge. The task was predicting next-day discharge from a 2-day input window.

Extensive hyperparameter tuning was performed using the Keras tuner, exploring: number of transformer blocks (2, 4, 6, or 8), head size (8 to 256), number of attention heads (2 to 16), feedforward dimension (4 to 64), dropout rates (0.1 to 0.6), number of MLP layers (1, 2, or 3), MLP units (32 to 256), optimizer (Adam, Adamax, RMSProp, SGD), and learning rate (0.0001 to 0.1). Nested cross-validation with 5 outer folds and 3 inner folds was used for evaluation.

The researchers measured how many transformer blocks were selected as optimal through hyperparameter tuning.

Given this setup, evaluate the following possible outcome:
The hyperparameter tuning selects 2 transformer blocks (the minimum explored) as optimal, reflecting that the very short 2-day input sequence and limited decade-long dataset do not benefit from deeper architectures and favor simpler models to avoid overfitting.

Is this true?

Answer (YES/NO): YES